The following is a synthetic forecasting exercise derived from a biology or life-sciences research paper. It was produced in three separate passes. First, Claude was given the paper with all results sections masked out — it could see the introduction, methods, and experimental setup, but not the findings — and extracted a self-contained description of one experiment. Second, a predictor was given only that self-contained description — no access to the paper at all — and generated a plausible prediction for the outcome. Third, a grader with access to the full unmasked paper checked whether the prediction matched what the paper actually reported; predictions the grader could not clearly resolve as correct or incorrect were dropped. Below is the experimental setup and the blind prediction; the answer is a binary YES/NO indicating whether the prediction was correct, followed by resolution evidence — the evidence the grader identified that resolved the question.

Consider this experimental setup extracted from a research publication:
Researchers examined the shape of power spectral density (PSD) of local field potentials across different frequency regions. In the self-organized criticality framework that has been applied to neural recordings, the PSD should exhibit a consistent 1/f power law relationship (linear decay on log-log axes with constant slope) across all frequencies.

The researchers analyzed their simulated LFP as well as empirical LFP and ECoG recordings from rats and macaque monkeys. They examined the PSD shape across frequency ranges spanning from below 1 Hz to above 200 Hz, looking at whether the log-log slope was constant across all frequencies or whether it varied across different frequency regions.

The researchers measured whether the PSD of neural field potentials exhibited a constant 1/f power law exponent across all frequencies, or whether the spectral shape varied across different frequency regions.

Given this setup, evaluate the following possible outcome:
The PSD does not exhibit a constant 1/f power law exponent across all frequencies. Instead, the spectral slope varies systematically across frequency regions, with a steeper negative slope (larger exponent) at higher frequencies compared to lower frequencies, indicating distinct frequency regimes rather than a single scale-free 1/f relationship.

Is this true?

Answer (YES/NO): YES